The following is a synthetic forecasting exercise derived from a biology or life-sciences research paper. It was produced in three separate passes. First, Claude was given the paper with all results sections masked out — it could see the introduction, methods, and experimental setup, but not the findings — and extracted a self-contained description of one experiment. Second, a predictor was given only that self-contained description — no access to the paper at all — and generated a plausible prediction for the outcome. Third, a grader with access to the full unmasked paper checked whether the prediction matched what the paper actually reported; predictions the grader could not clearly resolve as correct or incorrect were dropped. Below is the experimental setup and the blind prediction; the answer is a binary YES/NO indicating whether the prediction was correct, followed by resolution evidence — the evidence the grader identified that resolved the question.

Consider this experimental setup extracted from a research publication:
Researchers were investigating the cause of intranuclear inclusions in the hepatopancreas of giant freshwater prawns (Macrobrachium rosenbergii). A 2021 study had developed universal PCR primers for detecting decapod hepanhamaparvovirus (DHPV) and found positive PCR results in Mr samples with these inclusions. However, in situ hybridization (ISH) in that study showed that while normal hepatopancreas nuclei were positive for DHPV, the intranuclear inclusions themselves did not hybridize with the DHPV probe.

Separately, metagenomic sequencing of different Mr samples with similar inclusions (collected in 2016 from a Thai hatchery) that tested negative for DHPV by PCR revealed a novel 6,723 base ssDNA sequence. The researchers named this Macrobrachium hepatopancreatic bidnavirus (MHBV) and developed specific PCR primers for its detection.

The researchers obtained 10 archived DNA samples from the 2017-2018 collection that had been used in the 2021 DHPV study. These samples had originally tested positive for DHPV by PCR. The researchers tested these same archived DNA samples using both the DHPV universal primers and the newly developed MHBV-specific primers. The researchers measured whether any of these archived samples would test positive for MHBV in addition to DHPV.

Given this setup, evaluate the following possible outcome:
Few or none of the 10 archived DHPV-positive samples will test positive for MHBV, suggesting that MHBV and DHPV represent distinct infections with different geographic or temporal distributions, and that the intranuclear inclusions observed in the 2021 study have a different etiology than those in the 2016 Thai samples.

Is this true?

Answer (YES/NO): NO